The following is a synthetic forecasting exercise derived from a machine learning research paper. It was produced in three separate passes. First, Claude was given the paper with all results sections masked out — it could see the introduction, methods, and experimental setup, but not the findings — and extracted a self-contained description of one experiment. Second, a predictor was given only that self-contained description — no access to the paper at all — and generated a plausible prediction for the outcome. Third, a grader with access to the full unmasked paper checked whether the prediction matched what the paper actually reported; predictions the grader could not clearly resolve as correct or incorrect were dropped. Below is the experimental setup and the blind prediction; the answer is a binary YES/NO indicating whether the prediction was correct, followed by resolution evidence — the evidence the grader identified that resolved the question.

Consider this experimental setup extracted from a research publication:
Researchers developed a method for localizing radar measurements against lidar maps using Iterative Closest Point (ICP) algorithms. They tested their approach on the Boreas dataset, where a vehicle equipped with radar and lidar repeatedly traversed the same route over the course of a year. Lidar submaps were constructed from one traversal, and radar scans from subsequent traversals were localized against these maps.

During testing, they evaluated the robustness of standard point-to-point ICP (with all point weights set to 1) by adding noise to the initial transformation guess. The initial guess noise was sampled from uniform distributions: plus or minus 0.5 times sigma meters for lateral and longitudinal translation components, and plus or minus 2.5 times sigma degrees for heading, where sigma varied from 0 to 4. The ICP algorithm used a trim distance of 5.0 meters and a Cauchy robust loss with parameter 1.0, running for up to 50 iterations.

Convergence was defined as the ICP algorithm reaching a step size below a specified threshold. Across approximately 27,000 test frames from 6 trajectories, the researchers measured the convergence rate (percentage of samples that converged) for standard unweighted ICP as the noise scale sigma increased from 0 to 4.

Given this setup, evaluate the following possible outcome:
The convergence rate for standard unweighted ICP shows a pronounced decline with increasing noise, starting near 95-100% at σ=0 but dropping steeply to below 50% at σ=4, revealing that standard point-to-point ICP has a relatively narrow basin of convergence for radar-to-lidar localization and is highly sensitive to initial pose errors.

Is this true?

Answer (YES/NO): NO